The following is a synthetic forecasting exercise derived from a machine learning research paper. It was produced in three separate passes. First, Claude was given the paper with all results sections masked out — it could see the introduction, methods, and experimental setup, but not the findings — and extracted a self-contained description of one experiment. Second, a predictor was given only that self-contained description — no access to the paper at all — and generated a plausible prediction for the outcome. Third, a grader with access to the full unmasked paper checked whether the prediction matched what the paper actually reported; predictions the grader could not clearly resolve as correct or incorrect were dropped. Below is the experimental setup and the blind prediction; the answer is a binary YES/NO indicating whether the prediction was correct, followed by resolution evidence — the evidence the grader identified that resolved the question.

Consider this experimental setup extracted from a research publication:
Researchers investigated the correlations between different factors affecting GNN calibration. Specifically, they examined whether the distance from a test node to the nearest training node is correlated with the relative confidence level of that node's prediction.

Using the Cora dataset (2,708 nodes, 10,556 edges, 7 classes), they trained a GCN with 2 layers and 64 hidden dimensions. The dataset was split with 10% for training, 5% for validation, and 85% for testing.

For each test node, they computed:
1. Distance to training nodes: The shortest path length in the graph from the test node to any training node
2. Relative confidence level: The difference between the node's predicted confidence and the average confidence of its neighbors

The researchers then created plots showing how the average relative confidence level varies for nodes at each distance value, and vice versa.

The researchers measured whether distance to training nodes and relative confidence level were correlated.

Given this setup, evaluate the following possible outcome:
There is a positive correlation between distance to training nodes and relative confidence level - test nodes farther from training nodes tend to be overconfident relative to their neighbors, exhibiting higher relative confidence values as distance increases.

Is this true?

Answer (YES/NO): NO